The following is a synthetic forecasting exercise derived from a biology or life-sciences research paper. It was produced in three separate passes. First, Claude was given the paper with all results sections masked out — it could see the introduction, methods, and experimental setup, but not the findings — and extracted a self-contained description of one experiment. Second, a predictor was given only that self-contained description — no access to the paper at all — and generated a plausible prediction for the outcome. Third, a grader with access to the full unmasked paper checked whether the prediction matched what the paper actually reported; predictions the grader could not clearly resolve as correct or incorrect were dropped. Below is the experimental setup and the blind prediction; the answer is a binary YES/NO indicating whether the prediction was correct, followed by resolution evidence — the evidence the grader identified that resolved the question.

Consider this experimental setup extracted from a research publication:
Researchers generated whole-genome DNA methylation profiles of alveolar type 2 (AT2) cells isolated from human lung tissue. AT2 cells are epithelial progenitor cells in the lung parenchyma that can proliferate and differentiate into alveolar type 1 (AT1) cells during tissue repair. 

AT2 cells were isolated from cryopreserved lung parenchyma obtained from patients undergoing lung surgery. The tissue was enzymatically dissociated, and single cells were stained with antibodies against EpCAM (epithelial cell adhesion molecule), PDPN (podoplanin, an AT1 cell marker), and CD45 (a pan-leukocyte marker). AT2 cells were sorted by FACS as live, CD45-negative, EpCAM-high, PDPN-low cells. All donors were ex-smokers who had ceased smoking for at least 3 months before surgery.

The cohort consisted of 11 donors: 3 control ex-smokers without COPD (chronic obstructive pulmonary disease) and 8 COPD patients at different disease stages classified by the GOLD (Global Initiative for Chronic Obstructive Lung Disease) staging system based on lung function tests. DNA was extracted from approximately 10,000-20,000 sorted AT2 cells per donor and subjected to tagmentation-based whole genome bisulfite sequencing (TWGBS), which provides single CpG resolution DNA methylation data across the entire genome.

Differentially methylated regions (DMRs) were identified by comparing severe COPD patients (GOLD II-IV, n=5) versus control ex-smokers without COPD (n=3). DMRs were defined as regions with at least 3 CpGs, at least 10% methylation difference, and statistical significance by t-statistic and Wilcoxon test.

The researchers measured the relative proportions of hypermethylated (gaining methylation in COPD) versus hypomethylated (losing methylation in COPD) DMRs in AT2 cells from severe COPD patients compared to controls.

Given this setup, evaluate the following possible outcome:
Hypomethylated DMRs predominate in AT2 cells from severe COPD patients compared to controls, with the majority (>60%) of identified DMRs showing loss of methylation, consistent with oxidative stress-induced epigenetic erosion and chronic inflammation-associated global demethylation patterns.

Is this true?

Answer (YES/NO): YES